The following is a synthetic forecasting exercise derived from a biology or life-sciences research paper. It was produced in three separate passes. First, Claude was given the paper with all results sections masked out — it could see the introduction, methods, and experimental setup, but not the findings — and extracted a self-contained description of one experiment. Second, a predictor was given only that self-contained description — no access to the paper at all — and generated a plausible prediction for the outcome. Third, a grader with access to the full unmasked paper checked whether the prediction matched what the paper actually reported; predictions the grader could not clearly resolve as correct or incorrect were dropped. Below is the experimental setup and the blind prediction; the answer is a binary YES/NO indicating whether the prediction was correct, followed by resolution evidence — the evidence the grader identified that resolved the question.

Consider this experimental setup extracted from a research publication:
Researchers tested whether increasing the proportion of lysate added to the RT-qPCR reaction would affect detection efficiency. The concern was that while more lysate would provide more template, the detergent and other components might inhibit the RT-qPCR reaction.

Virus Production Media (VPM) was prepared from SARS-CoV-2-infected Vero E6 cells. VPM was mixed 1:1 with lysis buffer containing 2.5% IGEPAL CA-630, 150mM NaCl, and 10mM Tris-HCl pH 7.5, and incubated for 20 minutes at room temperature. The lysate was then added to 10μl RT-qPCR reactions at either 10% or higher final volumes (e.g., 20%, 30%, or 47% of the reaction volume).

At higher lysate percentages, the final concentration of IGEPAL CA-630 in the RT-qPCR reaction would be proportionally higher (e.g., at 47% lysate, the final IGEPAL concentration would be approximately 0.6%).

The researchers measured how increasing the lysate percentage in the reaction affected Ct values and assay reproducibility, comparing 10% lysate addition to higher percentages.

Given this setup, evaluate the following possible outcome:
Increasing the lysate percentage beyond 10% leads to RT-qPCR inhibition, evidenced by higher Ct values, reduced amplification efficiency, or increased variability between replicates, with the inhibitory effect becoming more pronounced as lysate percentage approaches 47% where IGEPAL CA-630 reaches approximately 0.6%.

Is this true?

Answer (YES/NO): YES